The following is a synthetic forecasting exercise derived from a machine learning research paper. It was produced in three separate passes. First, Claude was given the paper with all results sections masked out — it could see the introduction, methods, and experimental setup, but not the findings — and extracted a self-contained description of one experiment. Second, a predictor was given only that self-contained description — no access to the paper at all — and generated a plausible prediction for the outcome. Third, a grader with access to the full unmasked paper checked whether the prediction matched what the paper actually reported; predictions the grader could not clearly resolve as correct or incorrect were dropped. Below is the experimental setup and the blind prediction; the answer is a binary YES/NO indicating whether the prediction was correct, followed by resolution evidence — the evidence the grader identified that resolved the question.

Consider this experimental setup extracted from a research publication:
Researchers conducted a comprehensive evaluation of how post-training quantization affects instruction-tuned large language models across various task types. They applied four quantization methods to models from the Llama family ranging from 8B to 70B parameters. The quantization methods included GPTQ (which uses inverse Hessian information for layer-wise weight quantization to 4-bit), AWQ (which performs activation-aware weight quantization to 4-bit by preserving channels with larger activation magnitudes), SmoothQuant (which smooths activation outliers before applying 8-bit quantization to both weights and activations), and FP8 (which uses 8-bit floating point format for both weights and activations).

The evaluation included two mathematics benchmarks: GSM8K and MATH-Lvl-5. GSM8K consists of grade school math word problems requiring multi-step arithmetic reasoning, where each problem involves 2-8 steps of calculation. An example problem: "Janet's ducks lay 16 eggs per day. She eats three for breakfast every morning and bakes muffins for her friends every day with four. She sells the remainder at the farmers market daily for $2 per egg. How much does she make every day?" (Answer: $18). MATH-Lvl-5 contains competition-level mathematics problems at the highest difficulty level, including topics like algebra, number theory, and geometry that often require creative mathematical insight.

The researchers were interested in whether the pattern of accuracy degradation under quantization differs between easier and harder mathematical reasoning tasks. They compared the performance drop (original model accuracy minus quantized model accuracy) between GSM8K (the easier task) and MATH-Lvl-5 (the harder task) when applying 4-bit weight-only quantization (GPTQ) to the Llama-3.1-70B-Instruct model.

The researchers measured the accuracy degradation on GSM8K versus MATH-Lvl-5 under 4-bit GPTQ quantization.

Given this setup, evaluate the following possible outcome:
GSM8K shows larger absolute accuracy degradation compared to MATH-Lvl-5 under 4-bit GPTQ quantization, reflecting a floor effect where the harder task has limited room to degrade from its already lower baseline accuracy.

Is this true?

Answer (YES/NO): NO